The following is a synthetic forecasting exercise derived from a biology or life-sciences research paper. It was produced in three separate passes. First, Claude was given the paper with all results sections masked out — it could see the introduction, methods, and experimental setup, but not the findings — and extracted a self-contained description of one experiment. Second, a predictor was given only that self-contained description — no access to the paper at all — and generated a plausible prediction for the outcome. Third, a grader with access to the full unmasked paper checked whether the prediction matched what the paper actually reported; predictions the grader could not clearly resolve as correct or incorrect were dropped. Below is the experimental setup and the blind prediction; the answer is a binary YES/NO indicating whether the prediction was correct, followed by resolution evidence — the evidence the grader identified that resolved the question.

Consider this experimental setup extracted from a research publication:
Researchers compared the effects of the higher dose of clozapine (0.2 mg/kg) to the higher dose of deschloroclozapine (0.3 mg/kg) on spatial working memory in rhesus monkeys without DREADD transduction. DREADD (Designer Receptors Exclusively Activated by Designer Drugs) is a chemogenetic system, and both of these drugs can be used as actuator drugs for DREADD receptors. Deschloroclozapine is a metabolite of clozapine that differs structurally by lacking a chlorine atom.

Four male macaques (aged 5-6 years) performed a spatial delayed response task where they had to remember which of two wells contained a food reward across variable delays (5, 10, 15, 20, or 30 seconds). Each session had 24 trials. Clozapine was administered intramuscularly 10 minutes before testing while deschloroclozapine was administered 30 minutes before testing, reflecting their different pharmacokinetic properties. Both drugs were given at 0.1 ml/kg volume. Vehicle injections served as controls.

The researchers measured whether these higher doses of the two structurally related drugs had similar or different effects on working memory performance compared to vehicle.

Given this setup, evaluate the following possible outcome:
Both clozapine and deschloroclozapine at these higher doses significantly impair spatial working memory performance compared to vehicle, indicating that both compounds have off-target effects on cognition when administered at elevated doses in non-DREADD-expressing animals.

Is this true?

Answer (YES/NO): YES